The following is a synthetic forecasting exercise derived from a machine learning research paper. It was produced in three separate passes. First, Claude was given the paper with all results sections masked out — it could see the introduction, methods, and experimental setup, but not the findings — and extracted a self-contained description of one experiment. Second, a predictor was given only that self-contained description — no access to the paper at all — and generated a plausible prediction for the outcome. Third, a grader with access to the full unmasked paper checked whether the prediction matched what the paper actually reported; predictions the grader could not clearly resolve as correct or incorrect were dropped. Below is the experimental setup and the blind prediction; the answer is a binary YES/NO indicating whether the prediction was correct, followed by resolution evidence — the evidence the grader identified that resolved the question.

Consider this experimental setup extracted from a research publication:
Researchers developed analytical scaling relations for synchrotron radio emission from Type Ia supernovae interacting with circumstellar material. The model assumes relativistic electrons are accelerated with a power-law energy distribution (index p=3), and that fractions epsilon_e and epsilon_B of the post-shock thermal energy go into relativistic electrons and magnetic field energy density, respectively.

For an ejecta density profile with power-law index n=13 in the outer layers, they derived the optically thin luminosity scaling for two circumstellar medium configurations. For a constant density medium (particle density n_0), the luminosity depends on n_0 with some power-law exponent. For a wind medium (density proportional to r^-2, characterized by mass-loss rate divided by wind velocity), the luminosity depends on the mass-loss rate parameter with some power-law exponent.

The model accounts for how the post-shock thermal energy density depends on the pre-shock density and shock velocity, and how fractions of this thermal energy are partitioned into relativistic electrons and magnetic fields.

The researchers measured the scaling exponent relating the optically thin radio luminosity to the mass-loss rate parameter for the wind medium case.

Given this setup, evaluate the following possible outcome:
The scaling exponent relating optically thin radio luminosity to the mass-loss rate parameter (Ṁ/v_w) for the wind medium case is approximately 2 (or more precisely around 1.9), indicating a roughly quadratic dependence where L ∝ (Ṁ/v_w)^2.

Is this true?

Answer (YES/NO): NO